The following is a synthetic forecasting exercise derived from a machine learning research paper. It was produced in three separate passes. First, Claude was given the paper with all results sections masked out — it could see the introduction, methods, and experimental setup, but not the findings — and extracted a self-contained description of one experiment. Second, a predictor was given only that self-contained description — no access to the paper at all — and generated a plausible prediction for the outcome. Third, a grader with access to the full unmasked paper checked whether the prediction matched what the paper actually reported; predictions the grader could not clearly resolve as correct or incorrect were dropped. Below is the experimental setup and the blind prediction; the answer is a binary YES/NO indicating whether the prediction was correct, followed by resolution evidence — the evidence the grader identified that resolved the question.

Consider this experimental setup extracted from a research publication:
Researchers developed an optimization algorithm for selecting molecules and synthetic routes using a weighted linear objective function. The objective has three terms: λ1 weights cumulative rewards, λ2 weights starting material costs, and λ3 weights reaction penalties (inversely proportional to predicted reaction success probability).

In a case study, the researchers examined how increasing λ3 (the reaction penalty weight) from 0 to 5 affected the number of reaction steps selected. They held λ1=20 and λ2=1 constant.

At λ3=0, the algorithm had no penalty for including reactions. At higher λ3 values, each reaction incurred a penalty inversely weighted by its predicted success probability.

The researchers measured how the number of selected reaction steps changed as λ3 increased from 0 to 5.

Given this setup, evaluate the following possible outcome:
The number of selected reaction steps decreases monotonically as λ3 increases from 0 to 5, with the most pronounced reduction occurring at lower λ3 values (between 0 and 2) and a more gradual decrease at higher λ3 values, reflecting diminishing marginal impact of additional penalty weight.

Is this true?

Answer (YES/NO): YES